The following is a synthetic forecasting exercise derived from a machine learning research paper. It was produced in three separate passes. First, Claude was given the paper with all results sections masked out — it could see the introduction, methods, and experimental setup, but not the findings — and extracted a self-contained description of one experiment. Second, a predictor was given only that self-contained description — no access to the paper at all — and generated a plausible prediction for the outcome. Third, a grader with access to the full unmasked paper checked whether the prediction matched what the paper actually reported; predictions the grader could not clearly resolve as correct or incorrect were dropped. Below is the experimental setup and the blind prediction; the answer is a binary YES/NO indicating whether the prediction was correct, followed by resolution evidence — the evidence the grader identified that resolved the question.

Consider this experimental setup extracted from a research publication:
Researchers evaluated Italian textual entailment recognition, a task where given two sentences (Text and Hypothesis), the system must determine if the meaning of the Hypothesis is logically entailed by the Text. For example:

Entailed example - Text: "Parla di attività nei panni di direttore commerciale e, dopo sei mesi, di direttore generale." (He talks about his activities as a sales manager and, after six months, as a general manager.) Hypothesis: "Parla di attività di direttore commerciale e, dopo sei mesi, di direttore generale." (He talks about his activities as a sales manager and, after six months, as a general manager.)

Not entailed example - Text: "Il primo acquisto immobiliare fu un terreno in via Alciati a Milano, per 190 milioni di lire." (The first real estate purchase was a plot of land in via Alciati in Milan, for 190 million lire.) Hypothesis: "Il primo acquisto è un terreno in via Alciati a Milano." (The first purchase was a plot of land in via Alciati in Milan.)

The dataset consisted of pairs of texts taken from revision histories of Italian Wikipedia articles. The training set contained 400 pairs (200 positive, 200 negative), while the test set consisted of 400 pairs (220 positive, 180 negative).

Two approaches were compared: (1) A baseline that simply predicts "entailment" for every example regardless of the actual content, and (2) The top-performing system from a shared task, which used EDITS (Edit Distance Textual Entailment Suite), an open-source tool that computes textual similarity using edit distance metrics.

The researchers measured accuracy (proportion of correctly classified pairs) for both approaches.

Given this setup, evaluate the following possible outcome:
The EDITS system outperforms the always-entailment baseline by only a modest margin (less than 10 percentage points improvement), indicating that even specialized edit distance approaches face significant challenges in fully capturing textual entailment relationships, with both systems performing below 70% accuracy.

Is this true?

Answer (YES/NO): NO